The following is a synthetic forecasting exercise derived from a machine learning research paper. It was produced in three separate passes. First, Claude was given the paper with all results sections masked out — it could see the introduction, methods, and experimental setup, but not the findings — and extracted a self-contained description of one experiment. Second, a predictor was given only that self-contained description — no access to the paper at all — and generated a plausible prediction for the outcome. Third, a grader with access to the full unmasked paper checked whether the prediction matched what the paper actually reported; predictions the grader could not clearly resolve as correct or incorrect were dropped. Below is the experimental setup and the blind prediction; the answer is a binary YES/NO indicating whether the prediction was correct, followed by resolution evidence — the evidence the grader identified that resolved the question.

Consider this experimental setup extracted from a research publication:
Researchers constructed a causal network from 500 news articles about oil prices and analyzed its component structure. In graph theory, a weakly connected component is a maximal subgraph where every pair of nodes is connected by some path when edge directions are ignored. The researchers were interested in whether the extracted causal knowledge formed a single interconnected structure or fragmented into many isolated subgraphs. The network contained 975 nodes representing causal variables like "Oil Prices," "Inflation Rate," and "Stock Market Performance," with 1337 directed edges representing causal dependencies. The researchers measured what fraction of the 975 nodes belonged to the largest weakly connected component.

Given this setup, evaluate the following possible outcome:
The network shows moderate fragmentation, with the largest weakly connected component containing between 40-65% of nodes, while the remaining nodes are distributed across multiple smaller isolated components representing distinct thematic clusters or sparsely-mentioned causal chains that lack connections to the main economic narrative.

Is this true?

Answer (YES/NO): NO